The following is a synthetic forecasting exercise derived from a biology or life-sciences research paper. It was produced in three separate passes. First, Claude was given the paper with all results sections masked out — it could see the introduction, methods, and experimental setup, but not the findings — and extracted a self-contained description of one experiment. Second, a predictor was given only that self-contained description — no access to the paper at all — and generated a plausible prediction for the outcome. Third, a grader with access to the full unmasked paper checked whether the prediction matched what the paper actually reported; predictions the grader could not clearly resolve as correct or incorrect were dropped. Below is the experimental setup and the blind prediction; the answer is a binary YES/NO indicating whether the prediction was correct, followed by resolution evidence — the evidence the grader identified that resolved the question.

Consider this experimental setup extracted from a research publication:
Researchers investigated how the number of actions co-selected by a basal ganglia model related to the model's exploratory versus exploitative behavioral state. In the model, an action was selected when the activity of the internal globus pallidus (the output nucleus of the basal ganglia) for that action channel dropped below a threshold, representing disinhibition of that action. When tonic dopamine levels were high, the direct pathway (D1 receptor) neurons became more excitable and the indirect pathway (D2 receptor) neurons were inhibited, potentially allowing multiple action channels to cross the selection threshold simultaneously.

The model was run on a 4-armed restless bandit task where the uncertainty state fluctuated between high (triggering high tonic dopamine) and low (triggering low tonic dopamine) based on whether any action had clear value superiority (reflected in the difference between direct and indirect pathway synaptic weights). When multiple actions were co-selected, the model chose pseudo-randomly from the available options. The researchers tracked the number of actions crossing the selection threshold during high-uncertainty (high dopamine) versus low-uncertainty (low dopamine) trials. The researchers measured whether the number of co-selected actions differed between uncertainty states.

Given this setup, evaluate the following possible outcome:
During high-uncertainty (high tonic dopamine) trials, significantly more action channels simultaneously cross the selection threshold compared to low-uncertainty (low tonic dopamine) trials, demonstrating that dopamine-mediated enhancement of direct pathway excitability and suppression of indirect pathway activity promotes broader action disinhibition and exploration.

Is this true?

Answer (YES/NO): YES